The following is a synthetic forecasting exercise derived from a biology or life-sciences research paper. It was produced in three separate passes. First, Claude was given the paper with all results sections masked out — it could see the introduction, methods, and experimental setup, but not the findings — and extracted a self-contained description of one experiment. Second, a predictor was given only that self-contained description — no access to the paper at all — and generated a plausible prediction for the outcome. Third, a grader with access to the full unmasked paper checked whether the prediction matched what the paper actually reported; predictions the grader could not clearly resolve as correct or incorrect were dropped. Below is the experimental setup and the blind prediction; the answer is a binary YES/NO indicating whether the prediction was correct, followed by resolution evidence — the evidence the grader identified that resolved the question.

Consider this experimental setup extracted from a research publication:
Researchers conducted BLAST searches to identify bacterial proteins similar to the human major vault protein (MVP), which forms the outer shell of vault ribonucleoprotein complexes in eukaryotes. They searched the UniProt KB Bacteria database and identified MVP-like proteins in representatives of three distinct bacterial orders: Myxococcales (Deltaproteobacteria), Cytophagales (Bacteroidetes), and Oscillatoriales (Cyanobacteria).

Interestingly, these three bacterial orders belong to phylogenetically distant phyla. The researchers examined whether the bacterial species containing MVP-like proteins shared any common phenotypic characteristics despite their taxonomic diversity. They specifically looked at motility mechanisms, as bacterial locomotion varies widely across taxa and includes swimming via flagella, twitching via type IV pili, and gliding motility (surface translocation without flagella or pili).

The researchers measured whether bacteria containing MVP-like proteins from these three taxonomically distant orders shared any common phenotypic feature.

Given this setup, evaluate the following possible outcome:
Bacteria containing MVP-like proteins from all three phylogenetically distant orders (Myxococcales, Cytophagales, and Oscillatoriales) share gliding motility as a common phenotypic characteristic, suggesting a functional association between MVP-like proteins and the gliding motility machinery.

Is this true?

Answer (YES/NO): YES